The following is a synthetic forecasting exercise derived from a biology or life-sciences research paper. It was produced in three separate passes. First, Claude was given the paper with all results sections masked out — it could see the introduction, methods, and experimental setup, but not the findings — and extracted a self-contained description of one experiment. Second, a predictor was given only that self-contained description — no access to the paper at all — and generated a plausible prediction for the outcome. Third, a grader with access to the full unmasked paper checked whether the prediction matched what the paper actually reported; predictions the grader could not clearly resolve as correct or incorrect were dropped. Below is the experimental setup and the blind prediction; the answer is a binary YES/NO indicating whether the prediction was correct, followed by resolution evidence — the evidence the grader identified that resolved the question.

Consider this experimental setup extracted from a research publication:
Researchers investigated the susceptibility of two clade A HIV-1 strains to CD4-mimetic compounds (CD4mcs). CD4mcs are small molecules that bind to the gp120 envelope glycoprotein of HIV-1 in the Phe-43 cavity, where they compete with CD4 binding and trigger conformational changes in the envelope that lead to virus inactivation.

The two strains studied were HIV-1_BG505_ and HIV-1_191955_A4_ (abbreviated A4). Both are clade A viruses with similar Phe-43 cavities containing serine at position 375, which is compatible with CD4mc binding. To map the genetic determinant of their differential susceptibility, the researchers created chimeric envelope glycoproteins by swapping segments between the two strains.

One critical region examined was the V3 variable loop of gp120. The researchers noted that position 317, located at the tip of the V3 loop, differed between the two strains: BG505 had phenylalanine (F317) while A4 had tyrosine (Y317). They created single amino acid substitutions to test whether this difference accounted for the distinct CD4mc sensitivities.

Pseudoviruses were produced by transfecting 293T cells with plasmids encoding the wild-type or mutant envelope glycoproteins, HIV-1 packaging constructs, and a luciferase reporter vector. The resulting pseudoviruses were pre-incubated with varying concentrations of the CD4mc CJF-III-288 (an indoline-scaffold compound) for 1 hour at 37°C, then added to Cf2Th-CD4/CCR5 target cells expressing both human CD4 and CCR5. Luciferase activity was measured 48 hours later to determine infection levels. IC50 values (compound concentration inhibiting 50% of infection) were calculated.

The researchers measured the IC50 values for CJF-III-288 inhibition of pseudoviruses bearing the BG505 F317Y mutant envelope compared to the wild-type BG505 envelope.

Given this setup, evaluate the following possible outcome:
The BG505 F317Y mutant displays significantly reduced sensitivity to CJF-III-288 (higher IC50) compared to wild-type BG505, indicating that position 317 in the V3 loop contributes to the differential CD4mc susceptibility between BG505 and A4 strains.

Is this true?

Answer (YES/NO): NO